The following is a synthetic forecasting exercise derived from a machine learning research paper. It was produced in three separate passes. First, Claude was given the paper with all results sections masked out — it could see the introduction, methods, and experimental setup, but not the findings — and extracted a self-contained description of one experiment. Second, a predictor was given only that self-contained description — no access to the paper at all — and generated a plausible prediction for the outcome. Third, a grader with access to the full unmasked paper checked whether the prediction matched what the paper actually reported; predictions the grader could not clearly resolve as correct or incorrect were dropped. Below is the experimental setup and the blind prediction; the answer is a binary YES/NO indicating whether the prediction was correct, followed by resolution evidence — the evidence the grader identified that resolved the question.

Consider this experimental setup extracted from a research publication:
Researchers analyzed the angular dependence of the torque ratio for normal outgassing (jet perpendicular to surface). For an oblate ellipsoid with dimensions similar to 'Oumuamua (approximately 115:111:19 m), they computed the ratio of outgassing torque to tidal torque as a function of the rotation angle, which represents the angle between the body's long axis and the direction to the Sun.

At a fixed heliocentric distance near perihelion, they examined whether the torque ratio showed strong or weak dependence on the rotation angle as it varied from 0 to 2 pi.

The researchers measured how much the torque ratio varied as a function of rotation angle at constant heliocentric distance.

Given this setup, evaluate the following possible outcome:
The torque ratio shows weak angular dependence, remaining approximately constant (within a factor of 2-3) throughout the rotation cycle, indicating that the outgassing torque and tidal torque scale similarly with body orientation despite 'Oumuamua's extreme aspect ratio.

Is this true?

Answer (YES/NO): NO